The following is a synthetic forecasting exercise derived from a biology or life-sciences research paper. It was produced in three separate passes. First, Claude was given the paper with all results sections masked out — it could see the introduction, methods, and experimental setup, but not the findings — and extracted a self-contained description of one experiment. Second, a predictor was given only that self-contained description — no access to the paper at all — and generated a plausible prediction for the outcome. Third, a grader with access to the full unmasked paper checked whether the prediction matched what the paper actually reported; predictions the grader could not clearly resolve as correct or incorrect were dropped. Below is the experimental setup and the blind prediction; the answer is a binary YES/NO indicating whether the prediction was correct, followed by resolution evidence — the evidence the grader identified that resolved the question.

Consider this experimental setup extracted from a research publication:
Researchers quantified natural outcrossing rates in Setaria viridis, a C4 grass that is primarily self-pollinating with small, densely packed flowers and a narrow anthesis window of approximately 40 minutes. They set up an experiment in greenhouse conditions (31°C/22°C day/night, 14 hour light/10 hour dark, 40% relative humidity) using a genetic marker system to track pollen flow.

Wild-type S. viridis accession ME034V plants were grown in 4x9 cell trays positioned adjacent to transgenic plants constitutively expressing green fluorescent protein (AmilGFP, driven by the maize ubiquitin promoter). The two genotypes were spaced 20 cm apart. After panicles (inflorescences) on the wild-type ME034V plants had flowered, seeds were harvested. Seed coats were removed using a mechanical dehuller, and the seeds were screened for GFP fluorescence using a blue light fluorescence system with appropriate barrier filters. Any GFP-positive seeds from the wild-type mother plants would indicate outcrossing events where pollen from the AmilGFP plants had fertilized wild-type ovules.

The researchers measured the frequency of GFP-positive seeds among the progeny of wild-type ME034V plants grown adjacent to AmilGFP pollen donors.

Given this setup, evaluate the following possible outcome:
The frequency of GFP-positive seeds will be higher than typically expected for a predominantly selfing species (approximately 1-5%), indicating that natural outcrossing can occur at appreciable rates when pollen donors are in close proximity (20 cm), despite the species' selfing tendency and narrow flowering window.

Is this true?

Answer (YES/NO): NO